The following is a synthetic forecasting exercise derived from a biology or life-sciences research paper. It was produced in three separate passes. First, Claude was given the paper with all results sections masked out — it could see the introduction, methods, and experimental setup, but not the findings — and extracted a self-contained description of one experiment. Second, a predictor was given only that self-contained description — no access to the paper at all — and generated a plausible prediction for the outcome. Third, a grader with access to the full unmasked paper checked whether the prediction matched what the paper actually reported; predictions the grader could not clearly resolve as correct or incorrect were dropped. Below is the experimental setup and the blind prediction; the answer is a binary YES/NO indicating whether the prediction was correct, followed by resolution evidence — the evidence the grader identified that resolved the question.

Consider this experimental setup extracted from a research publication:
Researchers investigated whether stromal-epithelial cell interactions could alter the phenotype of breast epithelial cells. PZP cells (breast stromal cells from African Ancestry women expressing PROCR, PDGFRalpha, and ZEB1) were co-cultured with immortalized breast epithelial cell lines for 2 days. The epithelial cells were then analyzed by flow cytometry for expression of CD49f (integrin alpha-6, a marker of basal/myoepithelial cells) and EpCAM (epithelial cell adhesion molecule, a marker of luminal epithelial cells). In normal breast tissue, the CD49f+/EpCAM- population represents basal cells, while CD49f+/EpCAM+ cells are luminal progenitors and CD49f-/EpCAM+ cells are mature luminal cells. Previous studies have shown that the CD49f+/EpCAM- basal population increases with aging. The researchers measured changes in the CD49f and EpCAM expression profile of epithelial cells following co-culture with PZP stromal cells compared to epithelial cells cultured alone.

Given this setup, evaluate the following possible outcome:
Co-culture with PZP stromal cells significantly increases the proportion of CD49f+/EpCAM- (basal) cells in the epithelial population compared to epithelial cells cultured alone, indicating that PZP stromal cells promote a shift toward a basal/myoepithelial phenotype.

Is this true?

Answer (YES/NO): YES